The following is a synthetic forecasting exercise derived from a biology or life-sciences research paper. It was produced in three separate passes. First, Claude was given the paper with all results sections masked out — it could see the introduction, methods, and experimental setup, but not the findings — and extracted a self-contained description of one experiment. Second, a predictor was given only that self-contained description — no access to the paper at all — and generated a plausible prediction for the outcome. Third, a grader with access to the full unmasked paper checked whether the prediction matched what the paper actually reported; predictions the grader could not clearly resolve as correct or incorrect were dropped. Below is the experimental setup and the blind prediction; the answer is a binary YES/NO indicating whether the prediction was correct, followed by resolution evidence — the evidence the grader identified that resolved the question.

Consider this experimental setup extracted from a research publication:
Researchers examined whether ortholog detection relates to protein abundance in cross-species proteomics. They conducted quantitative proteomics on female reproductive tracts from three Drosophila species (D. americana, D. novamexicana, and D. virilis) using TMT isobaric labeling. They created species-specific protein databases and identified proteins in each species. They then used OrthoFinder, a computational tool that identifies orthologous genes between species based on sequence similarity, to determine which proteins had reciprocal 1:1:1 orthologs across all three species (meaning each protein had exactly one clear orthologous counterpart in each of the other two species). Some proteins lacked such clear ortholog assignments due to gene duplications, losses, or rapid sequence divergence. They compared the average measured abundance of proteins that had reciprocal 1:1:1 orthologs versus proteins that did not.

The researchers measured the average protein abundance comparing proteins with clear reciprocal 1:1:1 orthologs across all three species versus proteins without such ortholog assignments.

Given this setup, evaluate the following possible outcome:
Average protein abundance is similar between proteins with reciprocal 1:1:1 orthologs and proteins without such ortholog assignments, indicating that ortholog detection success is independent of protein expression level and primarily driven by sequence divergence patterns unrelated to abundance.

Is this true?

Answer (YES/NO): NO